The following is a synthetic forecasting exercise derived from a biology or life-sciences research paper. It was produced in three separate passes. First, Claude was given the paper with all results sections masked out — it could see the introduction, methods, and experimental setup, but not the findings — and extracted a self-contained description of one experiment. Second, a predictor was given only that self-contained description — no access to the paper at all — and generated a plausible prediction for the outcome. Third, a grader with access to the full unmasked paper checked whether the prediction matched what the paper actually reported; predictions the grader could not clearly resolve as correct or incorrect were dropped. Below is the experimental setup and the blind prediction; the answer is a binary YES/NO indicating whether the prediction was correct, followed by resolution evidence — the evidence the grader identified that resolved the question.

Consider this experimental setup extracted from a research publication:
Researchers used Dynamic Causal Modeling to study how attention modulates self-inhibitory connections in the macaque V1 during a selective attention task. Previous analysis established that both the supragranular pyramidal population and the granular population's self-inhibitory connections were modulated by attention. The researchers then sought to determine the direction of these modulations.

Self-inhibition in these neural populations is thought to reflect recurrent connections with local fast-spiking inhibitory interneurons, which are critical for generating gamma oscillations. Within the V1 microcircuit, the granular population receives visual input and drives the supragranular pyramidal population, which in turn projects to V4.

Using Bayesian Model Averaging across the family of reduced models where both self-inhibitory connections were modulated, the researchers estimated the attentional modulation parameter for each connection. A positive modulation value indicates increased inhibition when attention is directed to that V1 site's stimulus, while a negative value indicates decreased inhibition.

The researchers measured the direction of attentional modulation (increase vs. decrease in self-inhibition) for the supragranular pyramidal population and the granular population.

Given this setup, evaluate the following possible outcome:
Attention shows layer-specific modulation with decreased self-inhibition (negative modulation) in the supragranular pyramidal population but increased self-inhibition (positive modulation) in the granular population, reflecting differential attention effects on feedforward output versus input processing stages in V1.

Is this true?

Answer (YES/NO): NO